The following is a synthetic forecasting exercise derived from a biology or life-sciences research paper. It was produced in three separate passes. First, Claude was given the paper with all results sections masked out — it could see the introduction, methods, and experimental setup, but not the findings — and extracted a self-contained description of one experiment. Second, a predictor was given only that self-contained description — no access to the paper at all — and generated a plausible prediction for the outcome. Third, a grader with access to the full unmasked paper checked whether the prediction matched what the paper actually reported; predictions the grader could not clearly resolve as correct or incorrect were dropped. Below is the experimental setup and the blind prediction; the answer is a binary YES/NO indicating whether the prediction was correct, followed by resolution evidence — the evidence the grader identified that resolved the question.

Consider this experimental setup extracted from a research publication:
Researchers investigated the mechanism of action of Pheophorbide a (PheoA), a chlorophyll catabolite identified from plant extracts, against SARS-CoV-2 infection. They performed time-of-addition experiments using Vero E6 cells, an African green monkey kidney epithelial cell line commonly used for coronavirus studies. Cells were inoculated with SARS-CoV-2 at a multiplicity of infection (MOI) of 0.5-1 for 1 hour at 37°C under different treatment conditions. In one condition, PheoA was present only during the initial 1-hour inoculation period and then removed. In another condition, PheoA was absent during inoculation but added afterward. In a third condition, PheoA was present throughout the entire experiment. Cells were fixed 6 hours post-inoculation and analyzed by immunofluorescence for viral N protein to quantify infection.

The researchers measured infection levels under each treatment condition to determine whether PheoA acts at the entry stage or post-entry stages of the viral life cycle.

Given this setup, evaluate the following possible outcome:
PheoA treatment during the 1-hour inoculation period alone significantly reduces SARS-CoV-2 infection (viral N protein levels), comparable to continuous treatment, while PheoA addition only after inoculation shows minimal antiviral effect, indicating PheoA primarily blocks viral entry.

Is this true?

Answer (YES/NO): YES